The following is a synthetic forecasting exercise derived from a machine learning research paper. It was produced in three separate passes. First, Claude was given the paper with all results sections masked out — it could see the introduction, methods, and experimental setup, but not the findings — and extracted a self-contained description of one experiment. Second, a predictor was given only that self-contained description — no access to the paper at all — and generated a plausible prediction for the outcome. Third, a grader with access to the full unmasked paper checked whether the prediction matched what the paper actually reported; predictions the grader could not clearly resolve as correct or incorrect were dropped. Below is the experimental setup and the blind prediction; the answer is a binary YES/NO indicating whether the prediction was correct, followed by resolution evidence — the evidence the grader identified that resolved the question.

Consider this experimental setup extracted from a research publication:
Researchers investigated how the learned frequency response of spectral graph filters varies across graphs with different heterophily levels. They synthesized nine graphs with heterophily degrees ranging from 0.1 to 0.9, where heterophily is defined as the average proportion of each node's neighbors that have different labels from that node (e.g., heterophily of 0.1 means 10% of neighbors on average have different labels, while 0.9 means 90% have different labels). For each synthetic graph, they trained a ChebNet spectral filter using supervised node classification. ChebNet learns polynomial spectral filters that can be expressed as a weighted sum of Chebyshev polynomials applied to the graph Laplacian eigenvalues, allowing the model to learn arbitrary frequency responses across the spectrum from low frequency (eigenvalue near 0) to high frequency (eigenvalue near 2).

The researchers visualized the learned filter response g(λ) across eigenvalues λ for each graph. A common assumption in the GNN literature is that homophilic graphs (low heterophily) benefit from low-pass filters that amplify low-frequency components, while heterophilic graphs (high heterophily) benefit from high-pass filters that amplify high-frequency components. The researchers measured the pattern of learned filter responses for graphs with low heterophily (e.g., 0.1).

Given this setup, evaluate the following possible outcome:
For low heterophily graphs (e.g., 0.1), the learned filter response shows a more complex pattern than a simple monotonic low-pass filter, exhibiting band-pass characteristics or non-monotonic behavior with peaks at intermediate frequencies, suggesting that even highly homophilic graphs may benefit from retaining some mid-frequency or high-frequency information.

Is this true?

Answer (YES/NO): YES